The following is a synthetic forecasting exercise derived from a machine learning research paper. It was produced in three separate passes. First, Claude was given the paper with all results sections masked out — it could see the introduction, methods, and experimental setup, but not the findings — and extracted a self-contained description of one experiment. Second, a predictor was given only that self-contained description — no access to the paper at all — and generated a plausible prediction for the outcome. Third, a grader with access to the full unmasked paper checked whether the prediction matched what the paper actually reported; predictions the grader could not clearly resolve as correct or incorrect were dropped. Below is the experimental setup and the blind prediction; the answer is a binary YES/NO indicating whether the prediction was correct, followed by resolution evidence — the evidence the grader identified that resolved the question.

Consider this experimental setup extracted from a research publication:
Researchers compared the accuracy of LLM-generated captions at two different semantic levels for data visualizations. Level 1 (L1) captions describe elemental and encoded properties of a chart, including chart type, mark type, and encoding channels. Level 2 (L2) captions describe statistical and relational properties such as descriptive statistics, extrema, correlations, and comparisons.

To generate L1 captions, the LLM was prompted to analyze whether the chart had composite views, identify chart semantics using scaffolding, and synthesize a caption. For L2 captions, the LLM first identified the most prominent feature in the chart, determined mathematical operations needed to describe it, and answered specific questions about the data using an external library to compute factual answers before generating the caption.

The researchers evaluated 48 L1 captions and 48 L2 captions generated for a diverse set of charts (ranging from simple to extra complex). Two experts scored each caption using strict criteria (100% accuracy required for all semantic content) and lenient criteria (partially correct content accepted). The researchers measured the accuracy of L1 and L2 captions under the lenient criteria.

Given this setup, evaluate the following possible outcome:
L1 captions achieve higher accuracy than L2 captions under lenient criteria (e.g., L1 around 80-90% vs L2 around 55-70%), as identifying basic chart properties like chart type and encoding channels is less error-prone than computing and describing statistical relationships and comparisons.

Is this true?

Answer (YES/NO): NO